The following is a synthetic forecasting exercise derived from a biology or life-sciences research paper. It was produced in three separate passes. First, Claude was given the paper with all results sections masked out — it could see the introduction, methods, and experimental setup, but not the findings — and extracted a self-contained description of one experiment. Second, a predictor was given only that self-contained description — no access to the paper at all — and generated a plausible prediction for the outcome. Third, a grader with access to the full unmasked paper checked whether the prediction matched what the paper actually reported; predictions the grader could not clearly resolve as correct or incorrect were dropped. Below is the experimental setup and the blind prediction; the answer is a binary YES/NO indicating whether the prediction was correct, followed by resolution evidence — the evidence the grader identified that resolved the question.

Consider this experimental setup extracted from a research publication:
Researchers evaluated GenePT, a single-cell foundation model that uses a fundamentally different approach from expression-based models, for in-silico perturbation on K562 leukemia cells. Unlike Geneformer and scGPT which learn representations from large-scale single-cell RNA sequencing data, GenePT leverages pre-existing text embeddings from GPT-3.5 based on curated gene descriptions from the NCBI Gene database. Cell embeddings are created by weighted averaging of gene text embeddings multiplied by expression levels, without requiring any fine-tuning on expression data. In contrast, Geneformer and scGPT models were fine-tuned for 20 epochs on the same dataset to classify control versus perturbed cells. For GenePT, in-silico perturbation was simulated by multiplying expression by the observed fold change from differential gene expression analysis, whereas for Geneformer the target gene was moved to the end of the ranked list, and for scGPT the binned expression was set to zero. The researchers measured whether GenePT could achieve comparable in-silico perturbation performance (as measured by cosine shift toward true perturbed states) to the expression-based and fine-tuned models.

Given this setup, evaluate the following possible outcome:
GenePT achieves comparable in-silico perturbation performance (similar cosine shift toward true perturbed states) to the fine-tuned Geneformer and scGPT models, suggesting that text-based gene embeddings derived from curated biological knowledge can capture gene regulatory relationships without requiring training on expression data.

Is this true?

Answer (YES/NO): NO